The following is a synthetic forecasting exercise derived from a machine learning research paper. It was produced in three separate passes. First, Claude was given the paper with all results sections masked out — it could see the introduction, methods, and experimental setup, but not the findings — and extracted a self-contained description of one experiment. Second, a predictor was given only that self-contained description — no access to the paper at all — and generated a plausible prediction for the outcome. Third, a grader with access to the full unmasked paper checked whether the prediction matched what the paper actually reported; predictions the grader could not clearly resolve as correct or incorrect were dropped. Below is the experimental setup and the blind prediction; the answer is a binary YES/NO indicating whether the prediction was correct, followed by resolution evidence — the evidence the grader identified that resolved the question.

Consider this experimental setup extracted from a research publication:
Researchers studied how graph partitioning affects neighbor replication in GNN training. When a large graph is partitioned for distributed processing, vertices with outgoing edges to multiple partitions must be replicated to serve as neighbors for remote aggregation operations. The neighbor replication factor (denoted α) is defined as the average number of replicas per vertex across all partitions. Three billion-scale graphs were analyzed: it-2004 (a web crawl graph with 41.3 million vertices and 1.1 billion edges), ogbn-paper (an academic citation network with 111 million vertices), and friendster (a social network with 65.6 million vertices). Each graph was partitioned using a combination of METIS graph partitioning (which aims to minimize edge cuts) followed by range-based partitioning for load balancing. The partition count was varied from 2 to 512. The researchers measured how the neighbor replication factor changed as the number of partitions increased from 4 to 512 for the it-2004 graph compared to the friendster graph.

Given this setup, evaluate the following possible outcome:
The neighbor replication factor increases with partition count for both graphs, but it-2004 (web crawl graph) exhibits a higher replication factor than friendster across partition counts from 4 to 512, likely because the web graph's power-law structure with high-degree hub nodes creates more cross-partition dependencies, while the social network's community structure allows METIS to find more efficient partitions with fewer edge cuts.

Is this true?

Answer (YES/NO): NO